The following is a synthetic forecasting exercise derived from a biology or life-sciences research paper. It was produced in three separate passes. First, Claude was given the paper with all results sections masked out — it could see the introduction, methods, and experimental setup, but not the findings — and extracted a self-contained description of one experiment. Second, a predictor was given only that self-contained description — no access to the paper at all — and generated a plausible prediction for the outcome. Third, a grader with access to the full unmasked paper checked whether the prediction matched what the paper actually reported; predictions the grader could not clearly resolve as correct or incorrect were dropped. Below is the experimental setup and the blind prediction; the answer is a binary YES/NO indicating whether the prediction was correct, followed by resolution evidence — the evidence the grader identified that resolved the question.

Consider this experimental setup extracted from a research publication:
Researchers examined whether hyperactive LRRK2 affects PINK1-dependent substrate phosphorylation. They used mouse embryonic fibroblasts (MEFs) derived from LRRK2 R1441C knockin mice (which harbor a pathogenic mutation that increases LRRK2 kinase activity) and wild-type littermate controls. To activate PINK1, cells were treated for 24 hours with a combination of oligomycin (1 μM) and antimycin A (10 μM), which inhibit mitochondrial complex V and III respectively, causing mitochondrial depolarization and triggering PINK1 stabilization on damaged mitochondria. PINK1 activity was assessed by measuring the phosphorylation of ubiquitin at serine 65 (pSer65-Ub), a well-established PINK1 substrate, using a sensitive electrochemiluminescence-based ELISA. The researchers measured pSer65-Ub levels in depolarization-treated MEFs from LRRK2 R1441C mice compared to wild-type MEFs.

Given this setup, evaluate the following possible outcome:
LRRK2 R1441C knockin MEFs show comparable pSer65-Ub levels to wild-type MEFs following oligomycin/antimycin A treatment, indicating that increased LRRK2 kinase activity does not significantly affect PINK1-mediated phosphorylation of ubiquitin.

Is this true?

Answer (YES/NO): YES